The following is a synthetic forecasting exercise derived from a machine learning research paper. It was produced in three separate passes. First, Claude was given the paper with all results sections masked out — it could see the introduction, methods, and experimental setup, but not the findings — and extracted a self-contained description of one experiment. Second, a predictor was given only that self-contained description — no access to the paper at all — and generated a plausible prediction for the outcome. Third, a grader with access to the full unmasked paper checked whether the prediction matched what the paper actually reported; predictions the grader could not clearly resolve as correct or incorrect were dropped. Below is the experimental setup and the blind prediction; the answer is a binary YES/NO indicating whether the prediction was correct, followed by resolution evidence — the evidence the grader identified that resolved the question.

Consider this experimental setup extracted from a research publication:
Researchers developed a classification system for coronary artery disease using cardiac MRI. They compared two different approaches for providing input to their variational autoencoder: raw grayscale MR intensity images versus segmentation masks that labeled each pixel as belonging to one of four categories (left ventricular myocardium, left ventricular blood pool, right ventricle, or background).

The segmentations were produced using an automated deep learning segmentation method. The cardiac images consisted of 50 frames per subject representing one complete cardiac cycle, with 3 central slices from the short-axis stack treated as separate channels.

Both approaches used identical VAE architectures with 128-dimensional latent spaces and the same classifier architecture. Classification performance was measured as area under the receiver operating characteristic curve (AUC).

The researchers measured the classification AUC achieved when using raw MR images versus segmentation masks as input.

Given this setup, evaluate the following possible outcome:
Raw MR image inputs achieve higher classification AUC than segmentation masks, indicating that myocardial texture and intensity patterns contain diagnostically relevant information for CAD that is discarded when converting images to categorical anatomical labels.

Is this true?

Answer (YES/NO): YES